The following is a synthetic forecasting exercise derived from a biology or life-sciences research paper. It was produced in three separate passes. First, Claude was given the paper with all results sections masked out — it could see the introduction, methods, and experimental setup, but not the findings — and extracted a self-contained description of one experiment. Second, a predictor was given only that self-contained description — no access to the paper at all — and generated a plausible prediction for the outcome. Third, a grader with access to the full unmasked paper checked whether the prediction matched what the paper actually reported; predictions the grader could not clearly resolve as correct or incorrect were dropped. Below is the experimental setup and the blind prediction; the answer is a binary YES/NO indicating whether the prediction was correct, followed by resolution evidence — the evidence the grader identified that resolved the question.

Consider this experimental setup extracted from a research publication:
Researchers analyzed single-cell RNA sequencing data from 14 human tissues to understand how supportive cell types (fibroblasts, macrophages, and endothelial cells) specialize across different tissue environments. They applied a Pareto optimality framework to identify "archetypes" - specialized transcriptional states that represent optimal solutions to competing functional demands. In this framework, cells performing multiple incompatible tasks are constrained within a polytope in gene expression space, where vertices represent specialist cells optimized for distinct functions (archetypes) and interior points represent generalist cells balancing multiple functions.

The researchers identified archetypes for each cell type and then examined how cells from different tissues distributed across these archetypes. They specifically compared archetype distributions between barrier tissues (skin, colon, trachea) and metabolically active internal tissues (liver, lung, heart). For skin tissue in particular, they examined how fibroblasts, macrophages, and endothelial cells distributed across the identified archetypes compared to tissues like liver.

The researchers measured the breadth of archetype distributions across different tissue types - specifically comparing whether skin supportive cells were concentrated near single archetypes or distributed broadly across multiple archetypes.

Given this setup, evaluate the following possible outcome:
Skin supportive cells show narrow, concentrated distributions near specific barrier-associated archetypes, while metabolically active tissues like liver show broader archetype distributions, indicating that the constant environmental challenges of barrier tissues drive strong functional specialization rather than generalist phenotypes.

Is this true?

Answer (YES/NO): YES